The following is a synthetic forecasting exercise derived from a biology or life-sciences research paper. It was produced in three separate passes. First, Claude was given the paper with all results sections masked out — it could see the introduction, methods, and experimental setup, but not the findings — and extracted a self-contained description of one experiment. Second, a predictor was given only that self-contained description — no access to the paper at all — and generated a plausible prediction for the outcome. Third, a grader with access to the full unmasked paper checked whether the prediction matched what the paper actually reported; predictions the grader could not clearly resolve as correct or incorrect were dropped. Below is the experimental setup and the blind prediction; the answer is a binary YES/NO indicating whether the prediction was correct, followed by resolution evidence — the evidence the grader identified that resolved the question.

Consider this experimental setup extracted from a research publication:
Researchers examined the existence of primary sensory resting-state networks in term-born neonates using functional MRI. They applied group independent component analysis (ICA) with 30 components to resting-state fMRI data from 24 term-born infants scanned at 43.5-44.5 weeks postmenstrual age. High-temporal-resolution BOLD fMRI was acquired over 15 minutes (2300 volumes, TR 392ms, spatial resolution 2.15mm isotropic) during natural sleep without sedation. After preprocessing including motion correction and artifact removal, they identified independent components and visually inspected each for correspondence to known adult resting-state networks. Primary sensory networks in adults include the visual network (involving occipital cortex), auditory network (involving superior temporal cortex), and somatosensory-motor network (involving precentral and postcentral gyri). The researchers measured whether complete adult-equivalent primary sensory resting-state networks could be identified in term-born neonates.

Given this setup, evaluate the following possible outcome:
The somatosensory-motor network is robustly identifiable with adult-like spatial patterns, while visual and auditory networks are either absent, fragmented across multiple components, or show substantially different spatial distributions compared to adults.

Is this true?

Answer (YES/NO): NO